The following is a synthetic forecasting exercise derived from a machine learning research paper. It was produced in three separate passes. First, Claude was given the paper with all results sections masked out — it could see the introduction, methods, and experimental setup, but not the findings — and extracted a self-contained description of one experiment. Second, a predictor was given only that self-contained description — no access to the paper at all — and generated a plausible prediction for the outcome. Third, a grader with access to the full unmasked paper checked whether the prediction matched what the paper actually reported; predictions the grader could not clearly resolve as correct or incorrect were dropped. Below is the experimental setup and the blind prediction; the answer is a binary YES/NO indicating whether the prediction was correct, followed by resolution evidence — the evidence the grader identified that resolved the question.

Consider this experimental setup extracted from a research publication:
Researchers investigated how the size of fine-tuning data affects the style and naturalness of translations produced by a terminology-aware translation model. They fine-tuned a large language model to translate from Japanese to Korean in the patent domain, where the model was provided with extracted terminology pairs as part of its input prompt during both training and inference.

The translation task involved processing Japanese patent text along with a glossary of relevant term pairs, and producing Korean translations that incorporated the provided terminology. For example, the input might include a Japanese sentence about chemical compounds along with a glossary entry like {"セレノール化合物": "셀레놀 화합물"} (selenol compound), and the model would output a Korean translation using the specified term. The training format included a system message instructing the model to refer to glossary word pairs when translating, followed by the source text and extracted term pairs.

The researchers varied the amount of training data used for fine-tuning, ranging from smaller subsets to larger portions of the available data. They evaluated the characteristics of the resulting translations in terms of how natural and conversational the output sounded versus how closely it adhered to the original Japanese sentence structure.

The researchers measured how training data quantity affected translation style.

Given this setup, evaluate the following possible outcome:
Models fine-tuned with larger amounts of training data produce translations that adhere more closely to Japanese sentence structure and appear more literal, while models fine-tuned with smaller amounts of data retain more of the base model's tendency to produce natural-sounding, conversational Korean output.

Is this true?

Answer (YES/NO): YES